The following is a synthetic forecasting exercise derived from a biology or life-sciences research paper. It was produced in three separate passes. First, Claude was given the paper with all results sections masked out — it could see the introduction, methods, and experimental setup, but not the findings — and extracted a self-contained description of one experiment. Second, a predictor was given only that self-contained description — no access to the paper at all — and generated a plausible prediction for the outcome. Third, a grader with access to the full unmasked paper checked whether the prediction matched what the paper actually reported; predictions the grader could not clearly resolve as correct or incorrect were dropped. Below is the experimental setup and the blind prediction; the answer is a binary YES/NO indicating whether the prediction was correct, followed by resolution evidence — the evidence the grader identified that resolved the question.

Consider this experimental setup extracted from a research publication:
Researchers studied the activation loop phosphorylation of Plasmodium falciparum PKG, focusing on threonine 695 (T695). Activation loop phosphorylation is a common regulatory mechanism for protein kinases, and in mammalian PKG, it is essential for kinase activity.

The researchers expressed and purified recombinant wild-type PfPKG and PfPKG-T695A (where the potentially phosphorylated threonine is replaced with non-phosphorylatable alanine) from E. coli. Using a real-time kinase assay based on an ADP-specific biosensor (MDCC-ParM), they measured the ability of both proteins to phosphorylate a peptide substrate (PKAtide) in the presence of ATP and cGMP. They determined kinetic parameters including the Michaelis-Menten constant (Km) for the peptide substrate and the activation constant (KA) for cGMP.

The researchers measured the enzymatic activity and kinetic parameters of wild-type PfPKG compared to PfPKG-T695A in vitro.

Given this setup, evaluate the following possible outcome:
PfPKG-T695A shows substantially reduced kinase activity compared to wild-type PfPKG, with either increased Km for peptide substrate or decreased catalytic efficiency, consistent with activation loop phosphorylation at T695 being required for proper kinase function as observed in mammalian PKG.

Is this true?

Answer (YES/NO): NO